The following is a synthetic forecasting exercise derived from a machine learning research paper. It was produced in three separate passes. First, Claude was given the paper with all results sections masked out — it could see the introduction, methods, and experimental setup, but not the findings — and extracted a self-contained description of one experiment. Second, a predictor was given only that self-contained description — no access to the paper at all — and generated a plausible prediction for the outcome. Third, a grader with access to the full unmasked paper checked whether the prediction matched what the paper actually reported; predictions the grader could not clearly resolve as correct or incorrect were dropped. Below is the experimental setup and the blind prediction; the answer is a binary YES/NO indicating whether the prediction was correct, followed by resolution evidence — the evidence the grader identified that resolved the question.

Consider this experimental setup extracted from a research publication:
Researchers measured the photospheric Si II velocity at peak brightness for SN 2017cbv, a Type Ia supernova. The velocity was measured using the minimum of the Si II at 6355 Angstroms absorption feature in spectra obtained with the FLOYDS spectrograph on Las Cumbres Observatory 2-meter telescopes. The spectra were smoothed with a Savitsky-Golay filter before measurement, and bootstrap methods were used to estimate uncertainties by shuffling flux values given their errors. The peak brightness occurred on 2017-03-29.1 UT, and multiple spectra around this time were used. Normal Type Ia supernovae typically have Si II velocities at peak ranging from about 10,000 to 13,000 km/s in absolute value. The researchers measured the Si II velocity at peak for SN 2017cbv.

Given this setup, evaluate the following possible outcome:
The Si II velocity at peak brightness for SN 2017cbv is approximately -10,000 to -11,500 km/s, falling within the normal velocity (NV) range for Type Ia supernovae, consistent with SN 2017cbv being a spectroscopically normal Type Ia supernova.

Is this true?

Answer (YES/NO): NO